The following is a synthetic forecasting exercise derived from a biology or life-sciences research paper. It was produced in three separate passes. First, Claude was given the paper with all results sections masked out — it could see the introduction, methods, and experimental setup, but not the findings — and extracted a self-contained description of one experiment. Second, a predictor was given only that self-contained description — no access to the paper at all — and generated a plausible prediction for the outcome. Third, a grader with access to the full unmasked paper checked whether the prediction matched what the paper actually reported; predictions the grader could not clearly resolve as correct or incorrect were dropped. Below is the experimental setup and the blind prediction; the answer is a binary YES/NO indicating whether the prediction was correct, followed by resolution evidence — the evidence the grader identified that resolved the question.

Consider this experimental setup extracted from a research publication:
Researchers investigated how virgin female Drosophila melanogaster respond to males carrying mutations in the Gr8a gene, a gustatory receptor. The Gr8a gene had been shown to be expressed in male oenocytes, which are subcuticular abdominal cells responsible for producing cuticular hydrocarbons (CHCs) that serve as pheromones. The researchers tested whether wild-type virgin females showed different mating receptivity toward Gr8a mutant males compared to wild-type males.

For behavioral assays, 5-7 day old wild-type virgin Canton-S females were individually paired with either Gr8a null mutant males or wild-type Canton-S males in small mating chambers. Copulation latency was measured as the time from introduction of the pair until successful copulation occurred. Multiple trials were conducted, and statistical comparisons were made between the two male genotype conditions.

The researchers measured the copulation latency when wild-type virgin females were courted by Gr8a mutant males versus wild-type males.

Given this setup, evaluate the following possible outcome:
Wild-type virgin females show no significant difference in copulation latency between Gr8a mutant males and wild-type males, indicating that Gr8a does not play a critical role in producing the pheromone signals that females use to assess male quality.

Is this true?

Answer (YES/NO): NO